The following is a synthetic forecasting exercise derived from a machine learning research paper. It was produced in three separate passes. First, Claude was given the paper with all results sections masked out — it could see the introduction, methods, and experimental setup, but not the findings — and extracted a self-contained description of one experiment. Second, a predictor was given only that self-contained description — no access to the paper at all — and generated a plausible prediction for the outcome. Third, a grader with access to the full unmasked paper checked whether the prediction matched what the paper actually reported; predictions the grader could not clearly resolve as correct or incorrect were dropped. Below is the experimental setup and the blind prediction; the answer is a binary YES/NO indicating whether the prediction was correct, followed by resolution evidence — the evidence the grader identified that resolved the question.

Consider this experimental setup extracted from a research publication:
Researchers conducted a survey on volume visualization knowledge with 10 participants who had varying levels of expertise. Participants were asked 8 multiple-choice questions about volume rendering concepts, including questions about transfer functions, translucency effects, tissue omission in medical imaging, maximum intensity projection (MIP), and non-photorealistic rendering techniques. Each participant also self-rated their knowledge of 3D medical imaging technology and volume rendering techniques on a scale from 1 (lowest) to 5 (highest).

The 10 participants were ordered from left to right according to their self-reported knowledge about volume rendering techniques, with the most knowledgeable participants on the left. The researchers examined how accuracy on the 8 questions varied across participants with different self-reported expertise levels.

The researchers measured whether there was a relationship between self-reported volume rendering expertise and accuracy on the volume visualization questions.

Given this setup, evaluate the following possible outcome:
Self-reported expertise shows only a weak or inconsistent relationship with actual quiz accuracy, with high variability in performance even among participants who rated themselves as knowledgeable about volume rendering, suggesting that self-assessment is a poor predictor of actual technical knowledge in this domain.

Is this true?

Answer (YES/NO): NO